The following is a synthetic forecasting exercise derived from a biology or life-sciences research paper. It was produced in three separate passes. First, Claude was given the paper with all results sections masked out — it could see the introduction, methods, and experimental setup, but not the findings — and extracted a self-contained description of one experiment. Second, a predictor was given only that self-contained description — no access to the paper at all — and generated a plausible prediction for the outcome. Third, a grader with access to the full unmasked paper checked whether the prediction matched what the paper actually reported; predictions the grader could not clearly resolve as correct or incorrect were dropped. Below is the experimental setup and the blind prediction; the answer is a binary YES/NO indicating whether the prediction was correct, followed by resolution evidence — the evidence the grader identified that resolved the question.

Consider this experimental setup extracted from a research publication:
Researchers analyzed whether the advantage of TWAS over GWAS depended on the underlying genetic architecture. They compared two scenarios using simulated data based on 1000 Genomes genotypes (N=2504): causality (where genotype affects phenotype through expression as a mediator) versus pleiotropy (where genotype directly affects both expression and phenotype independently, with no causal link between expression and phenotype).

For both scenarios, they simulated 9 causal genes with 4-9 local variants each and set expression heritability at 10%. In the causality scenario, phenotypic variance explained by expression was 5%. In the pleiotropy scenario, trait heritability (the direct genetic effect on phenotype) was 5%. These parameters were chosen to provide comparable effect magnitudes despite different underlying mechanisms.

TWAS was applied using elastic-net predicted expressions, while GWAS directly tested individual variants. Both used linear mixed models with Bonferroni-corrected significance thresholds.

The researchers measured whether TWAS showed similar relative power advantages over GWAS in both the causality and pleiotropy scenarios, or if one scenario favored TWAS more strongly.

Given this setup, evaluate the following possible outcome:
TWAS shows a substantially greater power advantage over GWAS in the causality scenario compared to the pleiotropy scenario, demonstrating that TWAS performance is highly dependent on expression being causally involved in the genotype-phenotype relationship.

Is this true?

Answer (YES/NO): NO